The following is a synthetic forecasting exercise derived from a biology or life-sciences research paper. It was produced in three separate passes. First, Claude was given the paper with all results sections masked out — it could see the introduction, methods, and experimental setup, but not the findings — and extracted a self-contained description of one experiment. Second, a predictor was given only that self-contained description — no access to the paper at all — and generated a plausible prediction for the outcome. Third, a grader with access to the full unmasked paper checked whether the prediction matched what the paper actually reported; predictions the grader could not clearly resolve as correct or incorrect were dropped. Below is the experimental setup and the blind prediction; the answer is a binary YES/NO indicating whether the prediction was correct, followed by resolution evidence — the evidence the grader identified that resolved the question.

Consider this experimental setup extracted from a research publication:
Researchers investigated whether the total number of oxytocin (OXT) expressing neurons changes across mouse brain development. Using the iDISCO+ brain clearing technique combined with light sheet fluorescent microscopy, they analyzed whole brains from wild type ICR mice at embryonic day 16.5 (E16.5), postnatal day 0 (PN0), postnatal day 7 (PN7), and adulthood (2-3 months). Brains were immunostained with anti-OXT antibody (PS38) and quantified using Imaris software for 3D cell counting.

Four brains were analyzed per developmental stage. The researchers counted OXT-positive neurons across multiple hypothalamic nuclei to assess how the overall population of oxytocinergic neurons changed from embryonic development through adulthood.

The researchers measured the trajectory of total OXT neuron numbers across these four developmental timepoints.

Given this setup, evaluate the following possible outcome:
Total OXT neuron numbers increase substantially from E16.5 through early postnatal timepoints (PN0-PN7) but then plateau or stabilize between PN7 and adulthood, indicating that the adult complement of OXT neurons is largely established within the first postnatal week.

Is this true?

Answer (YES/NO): NO